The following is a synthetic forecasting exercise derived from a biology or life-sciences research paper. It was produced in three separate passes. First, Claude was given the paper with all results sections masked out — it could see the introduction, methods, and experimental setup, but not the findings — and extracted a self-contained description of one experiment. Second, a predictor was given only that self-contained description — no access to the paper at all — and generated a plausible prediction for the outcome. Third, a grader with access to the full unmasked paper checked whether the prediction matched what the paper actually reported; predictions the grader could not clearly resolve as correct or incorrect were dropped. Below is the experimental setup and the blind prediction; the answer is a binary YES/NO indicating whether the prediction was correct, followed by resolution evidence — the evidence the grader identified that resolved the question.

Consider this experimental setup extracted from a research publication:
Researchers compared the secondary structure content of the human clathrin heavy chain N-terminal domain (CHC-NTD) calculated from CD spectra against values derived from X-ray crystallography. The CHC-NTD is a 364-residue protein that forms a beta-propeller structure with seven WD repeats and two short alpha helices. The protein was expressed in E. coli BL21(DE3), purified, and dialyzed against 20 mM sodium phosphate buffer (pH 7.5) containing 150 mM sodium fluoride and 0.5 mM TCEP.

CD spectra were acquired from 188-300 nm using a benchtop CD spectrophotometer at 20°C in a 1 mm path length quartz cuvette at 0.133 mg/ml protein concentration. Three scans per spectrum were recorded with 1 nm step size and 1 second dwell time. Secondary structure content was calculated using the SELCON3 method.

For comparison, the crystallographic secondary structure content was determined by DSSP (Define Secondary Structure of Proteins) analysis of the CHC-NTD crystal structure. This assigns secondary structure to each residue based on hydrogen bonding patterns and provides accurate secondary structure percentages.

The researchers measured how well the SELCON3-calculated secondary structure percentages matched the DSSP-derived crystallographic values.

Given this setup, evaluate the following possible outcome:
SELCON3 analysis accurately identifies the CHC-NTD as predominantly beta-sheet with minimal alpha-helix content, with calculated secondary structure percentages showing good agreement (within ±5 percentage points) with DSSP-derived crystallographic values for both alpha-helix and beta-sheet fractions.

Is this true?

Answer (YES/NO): NO